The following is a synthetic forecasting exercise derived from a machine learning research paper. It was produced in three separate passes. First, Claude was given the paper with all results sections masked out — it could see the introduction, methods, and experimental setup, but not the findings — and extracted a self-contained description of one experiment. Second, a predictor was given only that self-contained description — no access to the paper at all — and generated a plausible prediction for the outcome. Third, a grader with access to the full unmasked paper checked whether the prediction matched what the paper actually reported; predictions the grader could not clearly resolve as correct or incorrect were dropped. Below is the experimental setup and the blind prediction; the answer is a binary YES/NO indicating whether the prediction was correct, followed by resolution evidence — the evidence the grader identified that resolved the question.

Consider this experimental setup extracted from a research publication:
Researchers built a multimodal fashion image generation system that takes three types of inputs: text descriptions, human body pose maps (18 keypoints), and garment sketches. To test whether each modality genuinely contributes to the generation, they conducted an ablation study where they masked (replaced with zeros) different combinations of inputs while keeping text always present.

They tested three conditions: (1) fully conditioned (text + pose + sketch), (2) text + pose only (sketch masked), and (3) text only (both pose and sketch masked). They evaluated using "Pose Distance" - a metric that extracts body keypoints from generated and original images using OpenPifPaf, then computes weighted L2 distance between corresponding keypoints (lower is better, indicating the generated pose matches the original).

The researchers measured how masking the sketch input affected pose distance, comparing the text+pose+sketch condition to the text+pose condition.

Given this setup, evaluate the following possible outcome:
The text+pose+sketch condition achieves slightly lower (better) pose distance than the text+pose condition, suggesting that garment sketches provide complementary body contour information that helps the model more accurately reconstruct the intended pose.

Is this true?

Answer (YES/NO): YES